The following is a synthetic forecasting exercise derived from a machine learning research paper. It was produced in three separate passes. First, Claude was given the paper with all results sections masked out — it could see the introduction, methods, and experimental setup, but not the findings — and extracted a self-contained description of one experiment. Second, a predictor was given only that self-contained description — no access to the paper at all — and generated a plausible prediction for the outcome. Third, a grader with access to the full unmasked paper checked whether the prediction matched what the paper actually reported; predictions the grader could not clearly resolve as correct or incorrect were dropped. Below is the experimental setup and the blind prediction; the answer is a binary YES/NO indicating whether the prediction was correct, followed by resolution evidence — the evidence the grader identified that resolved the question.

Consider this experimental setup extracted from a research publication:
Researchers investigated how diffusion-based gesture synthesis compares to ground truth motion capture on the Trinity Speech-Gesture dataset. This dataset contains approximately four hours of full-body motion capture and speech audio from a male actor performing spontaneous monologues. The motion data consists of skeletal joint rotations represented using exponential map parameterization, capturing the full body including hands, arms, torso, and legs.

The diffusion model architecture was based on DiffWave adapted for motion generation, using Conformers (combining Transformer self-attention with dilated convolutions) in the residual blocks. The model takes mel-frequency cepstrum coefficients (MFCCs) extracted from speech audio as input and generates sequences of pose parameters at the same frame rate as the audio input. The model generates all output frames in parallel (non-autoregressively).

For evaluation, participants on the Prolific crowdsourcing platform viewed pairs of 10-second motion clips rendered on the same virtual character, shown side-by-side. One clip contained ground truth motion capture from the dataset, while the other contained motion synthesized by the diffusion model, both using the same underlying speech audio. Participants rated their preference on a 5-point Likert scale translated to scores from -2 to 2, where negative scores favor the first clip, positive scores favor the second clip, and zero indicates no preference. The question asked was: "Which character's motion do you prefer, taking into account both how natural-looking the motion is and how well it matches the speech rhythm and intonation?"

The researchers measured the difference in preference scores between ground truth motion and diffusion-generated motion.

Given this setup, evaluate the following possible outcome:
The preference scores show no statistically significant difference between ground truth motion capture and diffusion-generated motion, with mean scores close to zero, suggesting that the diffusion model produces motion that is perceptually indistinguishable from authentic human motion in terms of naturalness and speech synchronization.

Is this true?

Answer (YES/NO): NO